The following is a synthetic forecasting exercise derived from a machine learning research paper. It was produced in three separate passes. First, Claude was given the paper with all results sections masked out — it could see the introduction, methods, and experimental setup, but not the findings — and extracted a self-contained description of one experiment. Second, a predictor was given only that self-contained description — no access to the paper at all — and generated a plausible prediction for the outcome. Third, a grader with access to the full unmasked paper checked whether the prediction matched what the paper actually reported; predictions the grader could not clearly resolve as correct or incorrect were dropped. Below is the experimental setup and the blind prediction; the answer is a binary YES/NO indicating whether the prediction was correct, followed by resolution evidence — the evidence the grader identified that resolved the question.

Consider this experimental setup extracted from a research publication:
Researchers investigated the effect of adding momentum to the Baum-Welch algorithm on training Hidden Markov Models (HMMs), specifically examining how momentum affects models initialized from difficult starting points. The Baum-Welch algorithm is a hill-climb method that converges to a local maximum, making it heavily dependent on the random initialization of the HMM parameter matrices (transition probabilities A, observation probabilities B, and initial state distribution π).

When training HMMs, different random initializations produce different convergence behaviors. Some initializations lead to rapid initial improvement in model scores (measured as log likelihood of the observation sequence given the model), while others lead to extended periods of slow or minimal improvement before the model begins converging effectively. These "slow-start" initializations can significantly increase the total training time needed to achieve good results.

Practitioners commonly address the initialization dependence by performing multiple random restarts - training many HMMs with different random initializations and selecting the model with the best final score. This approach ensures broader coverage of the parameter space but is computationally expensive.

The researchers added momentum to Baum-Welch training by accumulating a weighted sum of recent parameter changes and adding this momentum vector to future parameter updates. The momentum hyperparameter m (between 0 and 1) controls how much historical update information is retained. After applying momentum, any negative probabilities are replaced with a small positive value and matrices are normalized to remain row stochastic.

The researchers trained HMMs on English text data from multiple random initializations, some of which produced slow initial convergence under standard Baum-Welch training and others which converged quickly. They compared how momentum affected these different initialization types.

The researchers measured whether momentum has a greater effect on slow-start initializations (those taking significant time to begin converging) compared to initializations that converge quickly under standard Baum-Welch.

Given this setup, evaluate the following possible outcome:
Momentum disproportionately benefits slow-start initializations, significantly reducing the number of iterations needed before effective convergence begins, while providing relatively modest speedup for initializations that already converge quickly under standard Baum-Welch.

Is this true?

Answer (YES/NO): YES